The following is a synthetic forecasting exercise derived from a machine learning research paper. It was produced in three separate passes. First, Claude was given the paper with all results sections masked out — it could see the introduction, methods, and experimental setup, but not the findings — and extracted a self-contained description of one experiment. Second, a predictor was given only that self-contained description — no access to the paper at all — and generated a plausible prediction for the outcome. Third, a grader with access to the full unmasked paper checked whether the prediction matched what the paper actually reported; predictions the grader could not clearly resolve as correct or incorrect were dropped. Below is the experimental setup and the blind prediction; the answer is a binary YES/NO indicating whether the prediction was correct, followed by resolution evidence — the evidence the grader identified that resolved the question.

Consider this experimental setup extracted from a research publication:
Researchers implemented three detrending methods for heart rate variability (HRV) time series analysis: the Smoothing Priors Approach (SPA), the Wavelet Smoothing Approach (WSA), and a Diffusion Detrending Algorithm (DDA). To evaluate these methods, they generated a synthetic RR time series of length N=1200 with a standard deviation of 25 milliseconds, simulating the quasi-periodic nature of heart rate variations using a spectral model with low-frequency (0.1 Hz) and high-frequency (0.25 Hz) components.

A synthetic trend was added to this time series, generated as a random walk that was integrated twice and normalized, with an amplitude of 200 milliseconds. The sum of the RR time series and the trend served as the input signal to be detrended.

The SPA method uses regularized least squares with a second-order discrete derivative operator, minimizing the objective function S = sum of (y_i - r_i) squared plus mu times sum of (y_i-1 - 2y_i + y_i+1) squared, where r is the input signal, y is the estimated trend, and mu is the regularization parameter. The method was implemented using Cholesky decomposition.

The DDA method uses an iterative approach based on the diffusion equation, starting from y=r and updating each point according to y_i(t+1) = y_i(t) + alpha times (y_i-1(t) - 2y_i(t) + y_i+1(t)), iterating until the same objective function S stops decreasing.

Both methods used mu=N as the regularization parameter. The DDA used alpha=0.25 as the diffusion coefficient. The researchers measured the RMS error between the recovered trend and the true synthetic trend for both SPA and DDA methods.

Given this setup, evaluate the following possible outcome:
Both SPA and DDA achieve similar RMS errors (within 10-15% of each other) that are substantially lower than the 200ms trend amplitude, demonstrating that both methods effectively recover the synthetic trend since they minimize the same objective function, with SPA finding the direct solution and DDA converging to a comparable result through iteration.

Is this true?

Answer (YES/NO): NO